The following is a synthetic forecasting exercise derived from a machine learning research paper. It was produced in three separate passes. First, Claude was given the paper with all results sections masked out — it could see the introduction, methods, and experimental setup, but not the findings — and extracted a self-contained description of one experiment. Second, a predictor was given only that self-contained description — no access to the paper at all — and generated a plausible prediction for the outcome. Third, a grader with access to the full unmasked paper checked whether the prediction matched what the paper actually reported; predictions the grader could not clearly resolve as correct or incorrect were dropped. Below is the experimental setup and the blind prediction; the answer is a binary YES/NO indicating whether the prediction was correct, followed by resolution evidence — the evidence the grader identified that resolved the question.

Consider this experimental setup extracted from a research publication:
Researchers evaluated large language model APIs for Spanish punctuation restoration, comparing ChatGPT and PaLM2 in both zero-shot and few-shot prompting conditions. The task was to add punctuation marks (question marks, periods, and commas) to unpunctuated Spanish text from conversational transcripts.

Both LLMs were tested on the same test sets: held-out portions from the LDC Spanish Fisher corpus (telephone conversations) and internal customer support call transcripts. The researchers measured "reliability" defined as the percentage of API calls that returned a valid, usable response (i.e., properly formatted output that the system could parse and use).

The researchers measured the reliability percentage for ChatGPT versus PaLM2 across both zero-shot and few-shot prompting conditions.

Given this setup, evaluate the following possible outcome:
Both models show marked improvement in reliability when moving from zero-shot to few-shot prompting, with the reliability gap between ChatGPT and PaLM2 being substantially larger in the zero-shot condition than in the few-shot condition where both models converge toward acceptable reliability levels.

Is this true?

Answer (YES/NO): NO